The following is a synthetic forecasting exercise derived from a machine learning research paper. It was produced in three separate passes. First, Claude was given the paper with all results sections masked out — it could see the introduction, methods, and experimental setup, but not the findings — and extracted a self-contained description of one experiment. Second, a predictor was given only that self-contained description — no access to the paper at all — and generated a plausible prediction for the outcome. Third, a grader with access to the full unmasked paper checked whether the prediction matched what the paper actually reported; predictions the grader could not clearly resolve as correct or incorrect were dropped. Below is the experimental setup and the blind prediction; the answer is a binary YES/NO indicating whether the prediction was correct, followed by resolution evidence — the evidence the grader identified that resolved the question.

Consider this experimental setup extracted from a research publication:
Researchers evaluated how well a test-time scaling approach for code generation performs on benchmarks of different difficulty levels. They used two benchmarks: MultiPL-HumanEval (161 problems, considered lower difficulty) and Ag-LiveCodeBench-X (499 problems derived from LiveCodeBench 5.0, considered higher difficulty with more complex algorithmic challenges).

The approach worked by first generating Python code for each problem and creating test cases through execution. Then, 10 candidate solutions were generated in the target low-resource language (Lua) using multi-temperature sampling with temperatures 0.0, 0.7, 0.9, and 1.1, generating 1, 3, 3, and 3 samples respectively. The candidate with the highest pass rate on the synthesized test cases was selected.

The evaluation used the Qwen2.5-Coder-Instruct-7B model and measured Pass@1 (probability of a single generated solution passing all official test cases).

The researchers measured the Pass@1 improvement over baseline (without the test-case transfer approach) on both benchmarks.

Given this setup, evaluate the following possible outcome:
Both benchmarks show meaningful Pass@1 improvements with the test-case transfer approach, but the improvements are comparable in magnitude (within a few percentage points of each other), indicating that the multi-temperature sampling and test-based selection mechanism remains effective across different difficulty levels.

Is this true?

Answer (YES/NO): YES